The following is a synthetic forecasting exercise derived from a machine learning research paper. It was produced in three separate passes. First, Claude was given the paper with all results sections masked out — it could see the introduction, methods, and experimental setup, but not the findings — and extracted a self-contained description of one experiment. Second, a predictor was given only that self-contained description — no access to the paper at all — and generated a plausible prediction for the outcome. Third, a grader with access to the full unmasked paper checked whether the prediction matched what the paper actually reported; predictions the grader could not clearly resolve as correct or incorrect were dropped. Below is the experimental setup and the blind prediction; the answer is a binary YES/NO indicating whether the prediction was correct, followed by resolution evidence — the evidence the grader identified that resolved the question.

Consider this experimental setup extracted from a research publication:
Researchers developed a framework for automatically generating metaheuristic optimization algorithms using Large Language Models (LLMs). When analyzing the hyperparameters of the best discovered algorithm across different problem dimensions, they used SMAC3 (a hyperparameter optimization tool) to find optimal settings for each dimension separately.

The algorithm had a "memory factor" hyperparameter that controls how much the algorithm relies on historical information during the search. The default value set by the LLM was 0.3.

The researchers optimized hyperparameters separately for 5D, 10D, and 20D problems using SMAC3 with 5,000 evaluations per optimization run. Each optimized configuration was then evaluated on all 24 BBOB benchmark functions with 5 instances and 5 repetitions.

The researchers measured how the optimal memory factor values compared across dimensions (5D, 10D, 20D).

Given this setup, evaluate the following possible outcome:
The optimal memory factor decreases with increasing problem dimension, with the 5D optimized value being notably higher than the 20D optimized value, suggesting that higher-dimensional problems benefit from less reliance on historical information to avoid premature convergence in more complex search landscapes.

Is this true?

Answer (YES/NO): NO